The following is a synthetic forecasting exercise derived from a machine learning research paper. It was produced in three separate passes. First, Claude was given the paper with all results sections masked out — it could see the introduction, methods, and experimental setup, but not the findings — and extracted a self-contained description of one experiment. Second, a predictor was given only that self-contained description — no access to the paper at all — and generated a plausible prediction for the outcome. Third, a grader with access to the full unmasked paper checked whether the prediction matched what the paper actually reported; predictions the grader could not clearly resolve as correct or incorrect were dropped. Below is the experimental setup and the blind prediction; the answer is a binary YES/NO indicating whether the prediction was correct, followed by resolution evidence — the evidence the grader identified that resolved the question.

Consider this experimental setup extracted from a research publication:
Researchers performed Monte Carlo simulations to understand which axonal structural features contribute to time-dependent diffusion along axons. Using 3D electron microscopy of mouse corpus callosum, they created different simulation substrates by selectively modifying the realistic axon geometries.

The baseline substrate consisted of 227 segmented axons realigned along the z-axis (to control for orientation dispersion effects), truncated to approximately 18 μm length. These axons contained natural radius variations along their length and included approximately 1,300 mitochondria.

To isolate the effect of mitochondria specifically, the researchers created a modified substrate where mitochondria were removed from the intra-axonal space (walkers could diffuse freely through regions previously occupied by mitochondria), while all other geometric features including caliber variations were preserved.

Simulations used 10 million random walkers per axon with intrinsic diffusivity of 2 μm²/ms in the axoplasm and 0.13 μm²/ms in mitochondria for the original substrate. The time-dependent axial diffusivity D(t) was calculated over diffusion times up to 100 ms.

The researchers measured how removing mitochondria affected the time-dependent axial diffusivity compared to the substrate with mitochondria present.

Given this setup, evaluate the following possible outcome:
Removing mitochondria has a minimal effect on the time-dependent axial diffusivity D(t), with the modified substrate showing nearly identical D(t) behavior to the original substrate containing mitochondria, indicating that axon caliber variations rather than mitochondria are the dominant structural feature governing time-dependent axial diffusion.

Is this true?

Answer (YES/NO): YES